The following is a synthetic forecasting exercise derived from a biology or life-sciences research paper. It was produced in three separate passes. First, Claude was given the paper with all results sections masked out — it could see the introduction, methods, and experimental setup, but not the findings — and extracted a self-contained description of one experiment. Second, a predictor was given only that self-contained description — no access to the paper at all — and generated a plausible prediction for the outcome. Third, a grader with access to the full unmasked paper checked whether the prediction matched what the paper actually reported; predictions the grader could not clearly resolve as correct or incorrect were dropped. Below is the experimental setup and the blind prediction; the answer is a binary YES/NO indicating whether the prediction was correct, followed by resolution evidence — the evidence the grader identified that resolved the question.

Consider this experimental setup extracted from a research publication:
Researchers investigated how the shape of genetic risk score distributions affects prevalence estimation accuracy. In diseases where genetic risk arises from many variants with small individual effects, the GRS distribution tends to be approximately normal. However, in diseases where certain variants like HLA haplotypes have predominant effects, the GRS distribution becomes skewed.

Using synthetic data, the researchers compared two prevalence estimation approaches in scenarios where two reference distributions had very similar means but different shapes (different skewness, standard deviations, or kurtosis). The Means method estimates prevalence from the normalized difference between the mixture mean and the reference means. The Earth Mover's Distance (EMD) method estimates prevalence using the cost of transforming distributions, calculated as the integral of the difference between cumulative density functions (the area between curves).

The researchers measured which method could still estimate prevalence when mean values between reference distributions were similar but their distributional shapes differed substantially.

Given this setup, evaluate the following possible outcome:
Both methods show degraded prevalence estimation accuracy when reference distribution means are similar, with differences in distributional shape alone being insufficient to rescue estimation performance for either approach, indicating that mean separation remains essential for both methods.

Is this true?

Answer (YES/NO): NO